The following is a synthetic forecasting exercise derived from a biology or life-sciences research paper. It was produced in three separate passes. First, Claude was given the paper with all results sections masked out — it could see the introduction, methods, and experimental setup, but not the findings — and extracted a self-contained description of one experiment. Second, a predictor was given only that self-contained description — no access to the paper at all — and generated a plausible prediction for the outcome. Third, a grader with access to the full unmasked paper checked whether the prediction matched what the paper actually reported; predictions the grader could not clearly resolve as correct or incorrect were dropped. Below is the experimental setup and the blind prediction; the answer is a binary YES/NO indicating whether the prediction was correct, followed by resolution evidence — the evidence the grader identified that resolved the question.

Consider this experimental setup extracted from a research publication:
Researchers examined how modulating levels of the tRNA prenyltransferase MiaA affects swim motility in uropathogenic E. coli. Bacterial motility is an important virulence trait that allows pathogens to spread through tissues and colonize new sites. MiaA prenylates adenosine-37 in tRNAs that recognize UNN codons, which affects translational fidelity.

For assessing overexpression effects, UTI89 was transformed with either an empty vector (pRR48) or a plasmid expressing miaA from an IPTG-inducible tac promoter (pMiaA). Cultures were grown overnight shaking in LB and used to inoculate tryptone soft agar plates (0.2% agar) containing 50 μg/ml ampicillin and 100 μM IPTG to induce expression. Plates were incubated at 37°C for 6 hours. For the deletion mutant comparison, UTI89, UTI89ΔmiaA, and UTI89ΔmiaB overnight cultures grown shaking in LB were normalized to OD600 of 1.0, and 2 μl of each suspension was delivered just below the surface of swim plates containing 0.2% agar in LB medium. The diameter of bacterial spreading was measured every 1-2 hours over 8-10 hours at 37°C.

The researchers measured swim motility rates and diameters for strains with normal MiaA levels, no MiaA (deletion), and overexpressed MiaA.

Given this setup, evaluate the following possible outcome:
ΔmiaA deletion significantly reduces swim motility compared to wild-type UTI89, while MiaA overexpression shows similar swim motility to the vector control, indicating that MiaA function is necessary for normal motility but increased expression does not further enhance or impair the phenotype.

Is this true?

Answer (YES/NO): NO